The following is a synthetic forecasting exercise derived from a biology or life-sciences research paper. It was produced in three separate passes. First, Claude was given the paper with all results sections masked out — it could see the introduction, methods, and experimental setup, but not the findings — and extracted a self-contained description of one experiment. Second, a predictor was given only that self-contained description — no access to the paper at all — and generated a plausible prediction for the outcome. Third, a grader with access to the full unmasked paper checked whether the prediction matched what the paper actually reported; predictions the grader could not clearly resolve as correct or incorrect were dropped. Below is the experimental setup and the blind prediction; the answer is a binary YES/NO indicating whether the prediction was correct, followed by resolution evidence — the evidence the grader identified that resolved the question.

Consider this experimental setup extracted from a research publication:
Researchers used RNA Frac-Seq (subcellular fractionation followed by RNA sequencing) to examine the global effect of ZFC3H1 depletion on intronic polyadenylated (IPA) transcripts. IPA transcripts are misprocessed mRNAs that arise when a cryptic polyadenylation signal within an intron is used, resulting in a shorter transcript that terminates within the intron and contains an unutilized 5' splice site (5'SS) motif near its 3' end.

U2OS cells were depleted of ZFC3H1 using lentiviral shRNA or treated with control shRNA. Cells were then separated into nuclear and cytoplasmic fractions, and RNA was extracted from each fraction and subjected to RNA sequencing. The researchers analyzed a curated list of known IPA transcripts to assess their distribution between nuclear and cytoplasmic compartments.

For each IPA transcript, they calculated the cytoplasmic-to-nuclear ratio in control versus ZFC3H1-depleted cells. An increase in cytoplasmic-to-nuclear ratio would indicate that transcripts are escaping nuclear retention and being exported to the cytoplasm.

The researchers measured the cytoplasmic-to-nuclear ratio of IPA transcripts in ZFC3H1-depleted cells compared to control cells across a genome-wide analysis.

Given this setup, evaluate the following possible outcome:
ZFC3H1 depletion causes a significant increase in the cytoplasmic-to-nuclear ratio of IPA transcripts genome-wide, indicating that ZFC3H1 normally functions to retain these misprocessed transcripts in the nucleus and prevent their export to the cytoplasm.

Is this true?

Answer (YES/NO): YES